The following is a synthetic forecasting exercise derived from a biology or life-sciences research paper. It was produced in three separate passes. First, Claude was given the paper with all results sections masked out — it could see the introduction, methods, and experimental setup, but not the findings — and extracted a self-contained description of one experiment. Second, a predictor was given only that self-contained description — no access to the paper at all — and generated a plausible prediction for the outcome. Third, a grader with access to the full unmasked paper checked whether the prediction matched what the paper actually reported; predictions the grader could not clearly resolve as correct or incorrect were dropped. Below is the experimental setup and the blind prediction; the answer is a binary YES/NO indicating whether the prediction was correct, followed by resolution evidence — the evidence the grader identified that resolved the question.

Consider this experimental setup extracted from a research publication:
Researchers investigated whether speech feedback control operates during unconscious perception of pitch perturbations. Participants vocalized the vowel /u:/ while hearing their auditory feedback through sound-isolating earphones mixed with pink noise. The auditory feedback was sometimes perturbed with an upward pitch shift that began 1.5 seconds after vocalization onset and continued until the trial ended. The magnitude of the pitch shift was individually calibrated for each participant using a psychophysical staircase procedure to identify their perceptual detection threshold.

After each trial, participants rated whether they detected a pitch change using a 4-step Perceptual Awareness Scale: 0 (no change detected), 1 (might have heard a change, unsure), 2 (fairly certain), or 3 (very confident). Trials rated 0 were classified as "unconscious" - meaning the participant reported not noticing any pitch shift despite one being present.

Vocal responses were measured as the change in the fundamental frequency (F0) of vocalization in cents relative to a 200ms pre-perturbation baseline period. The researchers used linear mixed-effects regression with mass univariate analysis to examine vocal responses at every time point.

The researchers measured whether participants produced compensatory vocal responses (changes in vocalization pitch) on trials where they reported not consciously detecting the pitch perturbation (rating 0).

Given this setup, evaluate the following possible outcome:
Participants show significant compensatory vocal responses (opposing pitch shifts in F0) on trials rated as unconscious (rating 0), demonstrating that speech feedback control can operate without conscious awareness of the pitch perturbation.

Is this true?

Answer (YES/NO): YES